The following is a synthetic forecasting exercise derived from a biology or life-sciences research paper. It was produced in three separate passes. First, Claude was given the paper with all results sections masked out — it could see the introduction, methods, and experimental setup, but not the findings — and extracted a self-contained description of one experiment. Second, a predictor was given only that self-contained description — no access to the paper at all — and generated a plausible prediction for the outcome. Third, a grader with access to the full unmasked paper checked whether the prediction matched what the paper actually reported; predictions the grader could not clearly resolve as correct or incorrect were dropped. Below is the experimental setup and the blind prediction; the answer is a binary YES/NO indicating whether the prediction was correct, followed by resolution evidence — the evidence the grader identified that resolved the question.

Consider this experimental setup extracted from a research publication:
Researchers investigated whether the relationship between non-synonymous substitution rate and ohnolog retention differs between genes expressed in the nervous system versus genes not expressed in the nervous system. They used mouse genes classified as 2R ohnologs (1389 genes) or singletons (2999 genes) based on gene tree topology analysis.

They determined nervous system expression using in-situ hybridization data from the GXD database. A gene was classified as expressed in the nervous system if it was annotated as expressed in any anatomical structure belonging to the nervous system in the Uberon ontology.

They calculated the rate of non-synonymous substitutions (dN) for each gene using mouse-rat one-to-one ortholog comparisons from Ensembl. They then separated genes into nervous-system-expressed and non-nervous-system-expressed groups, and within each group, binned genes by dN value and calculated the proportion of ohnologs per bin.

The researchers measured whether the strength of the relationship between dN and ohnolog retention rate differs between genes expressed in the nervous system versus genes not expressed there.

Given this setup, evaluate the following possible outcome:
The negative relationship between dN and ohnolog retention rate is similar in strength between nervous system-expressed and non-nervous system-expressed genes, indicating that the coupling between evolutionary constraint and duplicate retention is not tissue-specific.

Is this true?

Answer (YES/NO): NO